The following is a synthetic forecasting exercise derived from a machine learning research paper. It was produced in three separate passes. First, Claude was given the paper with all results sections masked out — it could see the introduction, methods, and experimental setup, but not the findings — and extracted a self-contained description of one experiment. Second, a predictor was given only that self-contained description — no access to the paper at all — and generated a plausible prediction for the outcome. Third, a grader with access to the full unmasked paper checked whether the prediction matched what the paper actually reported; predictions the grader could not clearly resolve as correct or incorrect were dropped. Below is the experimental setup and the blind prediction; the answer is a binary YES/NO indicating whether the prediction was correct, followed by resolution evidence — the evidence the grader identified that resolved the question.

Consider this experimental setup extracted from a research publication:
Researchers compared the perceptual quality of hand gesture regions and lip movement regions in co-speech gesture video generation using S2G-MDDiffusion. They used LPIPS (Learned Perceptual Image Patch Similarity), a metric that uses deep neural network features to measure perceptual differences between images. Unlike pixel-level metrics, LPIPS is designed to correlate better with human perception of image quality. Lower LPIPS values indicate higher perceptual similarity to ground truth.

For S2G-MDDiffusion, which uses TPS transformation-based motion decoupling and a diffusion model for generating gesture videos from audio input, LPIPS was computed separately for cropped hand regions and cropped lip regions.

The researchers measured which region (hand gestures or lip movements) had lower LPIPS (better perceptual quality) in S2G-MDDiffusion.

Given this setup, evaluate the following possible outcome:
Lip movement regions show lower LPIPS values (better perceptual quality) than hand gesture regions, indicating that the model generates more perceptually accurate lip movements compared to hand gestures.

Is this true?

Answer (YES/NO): YES